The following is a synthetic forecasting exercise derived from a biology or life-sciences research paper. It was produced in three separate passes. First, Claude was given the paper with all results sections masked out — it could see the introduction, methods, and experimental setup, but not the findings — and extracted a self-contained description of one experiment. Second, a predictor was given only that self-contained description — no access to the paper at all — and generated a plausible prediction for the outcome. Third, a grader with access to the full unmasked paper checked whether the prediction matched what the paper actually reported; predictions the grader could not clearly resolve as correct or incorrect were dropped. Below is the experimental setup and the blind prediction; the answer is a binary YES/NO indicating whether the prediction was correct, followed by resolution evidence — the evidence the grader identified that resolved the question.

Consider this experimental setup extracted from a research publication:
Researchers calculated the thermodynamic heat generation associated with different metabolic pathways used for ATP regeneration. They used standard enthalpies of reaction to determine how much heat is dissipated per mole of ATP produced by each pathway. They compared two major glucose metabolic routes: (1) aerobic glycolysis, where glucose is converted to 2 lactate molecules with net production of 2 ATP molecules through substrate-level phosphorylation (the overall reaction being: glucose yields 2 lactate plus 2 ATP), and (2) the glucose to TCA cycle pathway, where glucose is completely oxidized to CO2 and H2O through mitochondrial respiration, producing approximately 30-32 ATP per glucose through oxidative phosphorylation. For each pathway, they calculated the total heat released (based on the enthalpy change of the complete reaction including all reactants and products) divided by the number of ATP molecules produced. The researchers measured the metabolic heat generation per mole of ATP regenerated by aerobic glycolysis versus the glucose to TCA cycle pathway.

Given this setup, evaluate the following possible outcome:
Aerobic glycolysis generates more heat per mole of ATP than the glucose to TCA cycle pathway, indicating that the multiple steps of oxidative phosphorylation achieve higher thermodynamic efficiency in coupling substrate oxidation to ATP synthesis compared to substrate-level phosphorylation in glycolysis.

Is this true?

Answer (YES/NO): NO